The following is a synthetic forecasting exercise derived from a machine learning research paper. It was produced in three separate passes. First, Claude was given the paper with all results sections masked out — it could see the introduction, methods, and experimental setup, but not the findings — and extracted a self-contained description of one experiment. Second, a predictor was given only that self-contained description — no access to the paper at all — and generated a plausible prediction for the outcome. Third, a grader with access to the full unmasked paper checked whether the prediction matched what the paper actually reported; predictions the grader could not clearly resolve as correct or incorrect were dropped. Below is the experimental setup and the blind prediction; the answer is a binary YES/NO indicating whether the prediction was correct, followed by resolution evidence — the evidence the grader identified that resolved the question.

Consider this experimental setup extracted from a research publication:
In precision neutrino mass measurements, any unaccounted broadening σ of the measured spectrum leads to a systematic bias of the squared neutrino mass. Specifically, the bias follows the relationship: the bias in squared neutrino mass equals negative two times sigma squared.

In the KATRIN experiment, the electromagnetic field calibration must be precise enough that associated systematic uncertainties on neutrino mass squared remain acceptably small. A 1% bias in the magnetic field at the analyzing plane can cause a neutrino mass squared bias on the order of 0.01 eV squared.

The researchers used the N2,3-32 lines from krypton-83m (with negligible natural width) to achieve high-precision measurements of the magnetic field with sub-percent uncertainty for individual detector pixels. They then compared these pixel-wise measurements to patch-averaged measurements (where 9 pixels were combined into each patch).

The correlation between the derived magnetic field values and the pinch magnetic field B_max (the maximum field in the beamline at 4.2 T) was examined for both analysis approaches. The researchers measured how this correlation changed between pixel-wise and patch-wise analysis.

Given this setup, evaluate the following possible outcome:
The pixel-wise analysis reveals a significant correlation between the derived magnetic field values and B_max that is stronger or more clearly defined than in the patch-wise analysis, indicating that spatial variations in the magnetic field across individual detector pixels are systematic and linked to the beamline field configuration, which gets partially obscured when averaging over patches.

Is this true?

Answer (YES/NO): YES